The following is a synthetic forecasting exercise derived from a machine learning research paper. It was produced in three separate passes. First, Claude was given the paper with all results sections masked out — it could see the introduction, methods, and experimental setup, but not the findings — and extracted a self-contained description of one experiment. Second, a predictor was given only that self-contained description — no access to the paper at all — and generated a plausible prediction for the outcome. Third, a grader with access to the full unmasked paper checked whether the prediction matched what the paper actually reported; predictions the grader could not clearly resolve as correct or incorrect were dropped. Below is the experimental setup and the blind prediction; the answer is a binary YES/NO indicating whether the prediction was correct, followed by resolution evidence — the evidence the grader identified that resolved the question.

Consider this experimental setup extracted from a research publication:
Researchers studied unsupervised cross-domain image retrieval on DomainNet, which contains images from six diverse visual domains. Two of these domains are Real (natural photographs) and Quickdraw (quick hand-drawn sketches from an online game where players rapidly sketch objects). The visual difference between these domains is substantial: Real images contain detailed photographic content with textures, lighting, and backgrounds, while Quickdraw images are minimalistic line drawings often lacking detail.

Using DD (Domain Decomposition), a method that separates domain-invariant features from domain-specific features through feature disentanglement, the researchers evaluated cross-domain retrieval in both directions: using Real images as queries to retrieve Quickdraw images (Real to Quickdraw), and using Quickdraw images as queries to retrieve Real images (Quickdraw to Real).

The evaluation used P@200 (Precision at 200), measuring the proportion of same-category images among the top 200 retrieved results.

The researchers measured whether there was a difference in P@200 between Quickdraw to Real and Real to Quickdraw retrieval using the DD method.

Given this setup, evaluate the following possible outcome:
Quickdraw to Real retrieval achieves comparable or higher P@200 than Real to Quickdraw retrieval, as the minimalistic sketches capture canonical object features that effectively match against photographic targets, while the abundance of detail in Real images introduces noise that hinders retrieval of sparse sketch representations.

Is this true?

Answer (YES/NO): YES